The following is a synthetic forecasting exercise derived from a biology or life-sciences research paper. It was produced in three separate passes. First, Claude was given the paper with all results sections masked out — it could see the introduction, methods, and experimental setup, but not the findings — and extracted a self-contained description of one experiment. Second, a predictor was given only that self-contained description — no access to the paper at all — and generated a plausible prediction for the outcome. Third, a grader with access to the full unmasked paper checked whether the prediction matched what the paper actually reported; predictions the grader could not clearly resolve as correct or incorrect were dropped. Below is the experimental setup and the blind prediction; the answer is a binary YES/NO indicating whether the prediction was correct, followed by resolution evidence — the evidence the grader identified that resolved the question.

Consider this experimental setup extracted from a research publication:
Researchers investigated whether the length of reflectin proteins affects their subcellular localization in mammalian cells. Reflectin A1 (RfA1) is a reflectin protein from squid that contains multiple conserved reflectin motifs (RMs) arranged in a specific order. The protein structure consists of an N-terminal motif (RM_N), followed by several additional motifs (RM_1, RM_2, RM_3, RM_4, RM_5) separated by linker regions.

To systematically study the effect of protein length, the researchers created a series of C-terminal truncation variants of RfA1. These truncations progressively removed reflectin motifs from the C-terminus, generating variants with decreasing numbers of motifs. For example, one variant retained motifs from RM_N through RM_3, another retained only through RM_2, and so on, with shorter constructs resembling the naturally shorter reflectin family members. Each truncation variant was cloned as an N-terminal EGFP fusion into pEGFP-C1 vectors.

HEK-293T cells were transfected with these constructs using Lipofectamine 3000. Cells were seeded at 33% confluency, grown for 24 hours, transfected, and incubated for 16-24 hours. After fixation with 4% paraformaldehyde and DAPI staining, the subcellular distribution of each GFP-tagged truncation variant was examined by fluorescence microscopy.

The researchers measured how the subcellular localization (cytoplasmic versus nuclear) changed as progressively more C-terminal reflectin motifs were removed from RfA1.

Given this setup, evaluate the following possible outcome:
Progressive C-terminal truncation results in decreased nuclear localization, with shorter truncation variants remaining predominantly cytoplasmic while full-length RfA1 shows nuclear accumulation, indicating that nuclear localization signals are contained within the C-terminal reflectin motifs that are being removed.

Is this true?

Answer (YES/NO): NO